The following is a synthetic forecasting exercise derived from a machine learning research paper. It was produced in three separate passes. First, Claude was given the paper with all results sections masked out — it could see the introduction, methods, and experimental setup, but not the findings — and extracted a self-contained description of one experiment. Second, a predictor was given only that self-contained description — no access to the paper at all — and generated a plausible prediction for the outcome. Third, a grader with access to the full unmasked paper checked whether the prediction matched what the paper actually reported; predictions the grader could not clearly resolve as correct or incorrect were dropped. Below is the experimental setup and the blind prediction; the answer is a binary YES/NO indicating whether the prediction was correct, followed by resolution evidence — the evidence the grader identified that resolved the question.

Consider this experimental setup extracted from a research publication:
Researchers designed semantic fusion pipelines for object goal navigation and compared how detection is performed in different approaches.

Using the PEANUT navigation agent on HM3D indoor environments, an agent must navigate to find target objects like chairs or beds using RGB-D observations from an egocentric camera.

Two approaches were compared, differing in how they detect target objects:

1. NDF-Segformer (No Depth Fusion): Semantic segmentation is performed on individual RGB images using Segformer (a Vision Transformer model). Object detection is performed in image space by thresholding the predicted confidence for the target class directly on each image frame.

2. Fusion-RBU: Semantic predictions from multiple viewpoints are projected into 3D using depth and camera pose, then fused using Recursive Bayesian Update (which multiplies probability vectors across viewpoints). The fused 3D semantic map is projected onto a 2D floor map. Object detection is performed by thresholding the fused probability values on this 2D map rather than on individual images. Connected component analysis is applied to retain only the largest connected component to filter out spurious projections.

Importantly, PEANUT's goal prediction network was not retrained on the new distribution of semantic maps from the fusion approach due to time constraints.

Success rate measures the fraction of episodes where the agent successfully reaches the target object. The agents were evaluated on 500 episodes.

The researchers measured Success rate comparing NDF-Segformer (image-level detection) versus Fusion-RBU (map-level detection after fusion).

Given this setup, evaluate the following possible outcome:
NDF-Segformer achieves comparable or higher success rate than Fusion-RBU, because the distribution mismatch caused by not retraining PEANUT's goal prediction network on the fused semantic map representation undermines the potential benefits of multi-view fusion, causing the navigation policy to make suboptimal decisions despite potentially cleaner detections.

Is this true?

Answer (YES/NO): YES